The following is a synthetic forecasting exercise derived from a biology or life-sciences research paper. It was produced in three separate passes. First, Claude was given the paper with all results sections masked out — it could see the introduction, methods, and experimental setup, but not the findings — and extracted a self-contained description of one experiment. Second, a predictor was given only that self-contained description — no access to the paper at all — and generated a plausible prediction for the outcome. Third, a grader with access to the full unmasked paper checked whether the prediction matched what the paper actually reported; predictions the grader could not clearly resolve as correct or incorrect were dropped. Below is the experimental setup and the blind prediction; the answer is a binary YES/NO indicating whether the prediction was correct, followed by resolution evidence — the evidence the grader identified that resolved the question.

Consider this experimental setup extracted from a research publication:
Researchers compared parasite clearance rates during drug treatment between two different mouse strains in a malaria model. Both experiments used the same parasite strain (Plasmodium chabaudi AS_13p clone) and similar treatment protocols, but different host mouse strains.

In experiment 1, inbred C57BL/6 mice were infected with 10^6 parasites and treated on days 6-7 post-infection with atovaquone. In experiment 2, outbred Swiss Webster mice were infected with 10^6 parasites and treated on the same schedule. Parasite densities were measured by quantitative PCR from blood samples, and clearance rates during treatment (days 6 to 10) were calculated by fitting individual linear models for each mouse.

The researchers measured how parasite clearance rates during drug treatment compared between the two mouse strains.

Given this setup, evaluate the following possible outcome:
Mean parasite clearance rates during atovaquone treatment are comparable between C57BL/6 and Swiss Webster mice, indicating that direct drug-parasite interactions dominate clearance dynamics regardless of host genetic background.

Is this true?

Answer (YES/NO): NO